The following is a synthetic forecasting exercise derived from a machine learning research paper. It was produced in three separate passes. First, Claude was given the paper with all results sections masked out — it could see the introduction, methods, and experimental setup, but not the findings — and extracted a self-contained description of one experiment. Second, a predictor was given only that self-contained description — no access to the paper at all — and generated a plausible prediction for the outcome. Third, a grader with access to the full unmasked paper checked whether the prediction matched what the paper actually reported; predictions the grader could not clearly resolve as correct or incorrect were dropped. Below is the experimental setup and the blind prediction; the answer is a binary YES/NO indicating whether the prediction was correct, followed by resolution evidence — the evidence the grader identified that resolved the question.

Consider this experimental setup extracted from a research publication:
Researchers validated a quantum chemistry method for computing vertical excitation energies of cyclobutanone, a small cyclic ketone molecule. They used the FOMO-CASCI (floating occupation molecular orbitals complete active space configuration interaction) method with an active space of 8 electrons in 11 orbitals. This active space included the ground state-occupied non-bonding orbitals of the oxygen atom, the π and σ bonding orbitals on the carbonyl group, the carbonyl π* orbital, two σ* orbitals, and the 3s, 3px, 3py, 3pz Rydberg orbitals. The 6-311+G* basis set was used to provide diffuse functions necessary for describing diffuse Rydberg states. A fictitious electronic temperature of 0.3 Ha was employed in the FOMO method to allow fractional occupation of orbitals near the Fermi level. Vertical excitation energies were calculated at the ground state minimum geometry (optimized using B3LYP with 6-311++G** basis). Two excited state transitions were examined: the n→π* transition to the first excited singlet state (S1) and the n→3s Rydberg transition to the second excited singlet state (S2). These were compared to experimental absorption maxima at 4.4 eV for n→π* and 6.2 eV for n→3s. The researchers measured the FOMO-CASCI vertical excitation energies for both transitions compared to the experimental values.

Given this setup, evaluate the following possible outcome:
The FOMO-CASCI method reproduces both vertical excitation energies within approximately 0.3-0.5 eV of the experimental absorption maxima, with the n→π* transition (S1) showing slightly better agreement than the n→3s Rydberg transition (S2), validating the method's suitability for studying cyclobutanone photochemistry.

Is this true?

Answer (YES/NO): NO